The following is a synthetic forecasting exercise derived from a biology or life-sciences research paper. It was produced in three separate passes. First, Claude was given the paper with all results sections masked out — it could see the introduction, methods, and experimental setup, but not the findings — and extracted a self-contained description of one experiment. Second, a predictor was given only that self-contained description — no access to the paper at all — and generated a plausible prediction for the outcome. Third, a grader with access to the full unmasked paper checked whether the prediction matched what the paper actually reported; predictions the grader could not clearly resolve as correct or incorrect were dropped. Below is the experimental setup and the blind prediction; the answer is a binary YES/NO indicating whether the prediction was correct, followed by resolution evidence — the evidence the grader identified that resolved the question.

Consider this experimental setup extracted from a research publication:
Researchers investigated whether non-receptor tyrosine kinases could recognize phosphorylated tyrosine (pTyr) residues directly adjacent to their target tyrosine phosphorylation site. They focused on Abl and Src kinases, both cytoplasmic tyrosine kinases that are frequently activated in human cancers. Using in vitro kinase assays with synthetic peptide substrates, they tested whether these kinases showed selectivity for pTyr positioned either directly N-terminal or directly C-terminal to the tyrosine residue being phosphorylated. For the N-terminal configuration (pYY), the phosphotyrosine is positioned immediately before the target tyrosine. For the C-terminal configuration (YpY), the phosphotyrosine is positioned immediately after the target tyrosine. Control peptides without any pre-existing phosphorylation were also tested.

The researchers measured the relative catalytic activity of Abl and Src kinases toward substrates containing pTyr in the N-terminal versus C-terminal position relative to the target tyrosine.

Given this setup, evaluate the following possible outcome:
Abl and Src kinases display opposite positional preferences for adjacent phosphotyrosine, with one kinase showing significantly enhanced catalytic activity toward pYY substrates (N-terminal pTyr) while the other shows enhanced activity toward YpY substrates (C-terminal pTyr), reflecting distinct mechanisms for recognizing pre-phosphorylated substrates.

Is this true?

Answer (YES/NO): YES